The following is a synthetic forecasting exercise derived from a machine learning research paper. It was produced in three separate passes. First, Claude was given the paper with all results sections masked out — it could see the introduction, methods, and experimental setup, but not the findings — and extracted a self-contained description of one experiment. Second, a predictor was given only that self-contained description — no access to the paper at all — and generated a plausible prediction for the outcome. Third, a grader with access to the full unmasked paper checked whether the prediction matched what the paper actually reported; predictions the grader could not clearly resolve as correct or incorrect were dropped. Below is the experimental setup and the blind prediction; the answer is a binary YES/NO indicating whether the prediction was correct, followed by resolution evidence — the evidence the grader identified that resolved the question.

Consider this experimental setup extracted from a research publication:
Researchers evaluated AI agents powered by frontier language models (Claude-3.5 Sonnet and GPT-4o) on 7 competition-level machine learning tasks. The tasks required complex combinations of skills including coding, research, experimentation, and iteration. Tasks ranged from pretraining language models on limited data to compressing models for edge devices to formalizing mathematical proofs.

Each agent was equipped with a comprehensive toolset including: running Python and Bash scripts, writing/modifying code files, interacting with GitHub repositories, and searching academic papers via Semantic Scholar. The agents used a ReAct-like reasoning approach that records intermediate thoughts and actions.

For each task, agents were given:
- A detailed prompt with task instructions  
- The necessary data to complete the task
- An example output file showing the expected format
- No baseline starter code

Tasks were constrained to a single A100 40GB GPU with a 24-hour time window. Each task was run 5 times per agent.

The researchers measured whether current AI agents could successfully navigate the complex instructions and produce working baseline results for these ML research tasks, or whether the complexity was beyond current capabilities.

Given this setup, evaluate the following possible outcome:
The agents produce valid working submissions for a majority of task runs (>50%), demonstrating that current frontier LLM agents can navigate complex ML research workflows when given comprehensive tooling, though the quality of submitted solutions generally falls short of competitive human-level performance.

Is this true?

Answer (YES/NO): YES